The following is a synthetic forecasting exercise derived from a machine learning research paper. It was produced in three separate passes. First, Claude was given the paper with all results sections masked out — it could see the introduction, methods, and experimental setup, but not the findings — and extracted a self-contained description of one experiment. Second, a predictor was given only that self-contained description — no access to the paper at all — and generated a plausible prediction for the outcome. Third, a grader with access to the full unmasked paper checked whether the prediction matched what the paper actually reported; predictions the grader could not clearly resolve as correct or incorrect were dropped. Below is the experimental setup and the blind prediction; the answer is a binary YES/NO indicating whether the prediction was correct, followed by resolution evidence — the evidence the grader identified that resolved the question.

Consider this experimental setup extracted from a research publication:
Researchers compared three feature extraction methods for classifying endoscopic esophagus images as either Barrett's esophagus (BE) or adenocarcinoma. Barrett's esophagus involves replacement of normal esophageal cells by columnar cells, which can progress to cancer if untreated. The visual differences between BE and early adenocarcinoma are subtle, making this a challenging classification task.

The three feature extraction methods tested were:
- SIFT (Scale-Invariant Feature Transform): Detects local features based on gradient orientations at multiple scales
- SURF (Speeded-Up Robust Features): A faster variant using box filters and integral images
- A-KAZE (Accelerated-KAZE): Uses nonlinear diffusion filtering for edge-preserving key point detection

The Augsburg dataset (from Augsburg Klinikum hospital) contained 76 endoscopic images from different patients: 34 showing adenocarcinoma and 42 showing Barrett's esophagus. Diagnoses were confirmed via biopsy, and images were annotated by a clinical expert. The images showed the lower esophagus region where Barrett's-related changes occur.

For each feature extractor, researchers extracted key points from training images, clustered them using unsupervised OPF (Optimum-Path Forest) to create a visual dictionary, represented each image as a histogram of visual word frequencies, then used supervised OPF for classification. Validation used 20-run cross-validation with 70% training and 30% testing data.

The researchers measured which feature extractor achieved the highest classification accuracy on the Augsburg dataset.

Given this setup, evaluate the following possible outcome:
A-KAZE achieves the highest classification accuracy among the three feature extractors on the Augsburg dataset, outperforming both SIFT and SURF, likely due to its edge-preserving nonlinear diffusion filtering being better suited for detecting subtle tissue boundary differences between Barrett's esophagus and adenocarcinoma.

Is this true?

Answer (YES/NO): YES